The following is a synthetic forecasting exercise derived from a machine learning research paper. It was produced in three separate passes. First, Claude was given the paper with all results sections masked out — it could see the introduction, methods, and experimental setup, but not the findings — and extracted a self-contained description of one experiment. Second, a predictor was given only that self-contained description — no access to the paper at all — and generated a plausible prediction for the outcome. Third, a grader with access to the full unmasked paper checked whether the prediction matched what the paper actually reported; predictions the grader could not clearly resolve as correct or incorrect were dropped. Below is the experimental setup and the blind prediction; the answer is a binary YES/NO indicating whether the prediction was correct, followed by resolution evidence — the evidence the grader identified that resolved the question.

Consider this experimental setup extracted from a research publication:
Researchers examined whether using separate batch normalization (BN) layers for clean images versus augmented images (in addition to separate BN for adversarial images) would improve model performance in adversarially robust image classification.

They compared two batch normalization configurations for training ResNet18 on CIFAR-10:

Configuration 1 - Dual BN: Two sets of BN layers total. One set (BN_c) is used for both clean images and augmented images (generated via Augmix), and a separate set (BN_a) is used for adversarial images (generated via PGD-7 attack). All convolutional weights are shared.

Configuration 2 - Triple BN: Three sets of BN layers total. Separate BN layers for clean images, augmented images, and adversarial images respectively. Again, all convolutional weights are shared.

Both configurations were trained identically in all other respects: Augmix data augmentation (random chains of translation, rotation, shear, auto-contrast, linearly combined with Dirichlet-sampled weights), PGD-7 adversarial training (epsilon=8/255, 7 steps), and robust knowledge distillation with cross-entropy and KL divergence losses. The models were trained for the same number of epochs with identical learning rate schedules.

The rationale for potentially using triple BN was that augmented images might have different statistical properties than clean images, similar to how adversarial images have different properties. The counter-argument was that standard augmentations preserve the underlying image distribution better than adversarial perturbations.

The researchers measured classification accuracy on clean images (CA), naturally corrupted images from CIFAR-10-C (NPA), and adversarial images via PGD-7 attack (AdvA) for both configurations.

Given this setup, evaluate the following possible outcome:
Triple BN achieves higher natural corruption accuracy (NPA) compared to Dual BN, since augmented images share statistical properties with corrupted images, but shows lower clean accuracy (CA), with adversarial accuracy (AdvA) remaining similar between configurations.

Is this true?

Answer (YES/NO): NO